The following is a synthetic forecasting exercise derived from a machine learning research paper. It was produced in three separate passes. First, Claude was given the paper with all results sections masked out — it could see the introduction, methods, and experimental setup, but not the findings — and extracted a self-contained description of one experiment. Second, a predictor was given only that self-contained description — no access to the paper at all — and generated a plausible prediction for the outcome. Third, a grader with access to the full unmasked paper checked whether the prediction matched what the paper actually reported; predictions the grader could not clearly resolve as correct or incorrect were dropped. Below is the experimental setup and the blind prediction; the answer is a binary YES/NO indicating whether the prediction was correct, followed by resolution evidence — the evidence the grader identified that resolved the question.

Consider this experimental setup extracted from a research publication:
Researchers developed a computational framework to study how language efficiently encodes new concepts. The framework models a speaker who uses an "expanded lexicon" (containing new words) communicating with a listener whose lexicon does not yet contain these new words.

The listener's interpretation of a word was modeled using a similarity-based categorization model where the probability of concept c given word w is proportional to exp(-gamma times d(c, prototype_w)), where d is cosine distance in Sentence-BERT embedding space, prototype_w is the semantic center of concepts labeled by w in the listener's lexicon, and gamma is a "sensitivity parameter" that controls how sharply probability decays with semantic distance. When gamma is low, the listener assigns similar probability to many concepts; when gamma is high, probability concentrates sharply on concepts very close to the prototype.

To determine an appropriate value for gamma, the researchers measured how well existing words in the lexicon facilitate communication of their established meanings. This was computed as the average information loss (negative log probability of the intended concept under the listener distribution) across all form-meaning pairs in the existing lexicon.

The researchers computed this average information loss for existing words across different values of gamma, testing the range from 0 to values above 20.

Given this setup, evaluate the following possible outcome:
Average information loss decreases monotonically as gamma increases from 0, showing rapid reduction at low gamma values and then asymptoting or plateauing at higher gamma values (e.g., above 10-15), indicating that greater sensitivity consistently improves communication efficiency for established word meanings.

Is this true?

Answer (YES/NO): NO